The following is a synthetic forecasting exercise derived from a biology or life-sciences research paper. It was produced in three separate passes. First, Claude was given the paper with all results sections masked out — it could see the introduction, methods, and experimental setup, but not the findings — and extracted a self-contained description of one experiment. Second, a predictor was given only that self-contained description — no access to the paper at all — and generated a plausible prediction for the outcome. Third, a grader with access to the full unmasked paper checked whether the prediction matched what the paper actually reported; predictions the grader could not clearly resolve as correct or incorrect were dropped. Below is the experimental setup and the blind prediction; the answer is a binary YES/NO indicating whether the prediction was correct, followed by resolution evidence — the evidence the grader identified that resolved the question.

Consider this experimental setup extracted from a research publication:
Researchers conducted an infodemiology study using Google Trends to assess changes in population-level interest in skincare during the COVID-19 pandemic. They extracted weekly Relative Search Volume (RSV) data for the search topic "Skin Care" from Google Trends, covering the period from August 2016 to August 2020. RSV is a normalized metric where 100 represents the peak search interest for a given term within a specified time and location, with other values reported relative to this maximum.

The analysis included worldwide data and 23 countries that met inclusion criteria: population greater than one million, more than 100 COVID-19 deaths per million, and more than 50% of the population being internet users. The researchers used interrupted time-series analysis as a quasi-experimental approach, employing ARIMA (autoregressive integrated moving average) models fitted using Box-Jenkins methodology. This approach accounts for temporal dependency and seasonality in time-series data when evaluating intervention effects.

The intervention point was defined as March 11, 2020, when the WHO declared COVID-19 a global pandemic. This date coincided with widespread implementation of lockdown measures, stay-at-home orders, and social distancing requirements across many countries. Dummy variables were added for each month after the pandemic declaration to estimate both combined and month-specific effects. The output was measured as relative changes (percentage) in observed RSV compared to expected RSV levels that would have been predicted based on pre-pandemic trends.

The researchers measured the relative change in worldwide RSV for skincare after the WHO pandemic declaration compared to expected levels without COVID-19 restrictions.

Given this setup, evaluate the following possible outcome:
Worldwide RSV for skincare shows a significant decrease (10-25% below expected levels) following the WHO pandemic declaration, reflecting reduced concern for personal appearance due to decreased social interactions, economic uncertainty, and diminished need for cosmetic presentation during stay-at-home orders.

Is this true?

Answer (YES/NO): NO